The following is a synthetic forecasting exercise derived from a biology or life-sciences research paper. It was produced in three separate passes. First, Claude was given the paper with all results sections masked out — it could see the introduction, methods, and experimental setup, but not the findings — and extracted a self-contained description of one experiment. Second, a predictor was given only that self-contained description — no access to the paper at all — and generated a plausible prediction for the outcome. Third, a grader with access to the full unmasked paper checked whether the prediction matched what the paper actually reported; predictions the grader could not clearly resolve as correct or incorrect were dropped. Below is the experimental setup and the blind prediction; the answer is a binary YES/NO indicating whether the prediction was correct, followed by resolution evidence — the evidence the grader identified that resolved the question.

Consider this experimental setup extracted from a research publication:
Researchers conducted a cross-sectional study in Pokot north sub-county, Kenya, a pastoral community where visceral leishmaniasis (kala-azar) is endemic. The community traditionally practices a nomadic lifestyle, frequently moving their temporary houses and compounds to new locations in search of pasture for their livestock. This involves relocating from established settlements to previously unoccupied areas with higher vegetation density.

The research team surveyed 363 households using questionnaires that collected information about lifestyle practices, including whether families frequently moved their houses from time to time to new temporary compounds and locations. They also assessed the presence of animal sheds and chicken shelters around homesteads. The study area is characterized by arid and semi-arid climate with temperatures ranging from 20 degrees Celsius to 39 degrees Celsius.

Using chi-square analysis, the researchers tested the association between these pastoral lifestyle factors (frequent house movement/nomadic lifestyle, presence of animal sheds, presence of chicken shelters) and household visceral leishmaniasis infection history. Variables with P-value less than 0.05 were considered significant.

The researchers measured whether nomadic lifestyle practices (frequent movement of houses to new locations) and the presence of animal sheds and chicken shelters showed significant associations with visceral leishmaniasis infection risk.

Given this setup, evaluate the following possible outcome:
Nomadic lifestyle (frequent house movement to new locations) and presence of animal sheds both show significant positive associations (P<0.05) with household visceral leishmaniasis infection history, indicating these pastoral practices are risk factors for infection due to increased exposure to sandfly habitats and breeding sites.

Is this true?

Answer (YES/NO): YES